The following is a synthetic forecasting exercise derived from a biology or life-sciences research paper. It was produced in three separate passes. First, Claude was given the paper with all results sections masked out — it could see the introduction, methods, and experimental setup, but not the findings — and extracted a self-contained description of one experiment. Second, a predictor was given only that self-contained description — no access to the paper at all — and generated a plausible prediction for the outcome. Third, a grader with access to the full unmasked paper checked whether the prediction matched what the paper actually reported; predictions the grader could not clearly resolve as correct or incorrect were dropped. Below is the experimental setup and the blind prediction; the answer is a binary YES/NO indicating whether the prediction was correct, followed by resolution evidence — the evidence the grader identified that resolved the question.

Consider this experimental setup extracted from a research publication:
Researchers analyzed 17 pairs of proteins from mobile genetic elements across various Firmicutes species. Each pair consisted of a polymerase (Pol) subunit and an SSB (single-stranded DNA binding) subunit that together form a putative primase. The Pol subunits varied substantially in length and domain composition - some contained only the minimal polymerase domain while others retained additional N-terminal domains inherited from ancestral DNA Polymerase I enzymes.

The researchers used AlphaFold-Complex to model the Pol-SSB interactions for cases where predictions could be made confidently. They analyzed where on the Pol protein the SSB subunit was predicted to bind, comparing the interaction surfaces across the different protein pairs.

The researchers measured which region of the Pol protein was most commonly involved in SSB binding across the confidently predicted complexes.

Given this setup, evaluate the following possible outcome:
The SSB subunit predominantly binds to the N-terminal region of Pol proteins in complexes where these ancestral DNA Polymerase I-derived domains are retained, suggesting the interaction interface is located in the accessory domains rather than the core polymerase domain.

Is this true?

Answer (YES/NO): YES